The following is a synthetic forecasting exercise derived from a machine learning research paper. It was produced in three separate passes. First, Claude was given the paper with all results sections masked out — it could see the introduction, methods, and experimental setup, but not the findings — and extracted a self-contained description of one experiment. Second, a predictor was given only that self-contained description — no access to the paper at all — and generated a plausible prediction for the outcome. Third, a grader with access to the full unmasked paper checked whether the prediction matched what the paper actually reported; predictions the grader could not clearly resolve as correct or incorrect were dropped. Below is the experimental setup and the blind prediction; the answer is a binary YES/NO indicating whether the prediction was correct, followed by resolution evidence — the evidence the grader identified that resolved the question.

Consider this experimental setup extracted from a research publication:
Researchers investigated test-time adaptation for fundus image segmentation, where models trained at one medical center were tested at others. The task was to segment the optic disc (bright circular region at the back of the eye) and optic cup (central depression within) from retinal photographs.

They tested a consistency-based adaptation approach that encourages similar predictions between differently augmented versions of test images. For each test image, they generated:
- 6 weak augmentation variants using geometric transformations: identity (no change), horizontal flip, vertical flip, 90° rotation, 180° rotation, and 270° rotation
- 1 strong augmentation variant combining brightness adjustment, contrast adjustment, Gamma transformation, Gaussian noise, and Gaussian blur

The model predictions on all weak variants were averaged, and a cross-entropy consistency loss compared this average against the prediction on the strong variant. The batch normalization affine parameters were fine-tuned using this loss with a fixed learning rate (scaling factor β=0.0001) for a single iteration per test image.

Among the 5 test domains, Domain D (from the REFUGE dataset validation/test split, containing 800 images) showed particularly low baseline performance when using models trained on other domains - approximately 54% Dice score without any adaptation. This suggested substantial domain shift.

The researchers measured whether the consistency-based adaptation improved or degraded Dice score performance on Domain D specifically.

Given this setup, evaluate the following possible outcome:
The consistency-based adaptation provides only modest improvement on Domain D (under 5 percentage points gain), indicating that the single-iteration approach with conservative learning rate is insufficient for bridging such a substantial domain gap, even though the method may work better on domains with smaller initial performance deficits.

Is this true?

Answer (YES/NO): NO